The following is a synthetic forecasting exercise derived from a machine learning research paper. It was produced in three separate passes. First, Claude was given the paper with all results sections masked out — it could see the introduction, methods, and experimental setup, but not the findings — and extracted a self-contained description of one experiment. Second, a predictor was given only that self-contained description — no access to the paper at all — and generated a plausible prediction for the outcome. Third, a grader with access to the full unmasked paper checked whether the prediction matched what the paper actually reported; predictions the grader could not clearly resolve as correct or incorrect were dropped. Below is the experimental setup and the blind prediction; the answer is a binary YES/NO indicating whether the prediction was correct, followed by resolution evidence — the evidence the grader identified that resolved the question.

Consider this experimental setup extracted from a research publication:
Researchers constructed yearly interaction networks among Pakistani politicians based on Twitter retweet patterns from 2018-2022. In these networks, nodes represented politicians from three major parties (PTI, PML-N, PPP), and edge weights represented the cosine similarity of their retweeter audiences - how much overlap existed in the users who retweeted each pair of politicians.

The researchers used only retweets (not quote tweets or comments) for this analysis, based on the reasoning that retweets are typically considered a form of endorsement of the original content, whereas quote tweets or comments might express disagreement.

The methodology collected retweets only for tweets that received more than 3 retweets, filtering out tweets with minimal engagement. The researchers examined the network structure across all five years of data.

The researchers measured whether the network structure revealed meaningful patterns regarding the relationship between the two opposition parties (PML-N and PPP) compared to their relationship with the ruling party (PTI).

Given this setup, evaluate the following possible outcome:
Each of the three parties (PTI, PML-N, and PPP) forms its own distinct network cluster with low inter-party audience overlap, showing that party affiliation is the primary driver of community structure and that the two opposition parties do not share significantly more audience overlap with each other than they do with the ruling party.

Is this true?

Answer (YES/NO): NO